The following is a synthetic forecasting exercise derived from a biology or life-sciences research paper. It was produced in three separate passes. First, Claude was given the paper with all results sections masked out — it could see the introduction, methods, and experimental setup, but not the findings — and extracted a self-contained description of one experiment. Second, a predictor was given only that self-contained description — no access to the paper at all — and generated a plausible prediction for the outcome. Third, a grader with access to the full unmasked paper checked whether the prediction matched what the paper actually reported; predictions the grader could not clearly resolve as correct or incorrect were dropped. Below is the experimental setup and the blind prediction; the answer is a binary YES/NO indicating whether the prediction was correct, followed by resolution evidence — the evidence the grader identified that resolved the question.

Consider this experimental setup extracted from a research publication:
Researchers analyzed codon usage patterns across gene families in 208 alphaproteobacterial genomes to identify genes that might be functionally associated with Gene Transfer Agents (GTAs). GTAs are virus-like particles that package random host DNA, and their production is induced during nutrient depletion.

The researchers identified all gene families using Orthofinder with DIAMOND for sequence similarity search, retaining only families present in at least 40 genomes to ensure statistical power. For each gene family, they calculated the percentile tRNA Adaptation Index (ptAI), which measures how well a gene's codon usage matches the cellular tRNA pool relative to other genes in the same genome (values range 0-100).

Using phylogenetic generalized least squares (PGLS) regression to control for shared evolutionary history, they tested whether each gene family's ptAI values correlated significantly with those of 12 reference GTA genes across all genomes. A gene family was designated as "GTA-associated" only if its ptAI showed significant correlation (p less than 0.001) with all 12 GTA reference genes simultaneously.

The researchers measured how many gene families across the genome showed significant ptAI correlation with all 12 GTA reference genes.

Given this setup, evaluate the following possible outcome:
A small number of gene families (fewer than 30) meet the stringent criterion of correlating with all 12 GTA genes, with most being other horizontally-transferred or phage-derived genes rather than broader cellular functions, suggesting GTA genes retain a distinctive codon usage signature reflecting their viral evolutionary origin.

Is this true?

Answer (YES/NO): NO